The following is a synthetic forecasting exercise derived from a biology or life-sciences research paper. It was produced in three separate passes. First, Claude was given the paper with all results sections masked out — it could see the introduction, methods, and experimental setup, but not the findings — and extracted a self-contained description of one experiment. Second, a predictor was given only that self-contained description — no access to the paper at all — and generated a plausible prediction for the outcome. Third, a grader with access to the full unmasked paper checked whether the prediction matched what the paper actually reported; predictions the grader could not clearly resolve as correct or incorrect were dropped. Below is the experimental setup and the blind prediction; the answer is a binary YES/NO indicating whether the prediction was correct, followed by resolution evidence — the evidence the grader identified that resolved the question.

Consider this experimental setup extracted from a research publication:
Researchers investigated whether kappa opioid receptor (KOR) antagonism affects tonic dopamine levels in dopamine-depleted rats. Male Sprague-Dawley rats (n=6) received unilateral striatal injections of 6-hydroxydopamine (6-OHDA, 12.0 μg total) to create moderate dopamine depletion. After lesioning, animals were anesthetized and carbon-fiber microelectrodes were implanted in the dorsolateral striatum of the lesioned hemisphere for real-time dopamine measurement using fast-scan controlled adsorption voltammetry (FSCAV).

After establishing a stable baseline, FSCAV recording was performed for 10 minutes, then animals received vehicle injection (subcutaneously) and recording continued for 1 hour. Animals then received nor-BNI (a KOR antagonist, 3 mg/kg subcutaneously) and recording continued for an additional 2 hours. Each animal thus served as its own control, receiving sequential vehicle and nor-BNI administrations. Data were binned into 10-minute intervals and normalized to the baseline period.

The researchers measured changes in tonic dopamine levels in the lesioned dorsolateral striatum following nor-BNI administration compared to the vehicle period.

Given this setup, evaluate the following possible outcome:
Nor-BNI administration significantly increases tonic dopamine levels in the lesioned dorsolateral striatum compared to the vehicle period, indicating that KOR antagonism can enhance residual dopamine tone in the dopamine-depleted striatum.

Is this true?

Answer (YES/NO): NO